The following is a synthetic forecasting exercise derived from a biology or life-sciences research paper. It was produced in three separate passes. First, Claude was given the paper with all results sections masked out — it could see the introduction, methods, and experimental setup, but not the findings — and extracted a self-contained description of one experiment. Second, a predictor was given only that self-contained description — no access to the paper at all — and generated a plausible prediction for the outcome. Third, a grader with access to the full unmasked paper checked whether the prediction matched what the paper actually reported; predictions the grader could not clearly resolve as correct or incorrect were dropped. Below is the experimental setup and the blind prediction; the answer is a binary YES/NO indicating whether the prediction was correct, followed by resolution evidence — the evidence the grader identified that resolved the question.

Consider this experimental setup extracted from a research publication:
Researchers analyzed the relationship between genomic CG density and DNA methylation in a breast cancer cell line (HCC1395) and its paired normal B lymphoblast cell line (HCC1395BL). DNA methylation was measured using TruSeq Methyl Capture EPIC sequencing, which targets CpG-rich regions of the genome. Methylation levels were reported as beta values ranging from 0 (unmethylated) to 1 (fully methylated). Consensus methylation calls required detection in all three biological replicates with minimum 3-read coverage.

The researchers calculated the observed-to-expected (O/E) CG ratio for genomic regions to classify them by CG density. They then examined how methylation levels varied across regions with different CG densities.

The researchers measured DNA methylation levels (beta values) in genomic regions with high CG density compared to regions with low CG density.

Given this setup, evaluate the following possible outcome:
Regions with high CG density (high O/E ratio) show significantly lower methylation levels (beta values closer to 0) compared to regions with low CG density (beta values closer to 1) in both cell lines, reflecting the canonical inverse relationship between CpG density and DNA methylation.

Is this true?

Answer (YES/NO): YES